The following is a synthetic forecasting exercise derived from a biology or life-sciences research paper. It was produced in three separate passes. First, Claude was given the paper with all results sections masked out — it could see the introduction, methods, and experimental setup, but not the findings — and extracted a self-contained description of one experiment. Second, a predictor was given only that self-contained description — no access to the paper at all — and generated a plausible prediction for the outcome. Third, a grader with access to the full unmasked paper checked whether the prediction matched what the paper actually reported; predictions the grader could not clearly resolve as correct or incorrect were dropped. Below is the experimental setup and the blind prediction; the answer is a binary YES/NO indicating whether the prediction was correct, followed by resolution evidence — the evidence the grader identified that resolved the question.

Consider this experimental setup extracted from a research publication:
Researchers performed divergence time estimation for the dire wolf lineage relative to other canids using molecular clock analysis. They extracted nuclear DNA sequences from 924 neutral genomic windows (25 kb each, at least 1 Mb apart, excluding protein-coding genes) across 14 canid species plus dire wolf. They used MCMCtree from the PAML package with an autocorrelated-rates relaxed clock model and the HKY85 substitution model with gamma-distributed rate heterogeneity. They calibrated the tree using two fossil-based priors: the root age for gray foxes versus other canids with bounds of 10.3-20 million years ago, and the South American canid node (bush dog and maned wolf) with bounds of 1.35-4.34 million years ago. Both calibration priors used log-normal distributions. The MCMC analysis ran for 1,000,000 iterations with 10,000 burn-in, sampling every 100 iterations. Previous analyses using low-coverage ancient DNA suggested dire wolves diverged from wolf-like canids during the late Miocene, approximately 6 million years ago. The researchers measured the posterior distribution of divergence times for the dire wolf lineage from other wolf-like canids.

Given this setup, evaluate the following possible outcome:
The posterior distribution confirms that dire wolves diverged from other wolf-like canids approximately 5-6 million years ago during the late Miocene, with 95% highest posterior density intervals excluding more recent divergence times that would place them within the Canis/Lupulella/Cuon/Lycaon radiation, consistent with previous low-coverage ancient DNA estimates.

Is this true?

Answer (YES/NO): NO